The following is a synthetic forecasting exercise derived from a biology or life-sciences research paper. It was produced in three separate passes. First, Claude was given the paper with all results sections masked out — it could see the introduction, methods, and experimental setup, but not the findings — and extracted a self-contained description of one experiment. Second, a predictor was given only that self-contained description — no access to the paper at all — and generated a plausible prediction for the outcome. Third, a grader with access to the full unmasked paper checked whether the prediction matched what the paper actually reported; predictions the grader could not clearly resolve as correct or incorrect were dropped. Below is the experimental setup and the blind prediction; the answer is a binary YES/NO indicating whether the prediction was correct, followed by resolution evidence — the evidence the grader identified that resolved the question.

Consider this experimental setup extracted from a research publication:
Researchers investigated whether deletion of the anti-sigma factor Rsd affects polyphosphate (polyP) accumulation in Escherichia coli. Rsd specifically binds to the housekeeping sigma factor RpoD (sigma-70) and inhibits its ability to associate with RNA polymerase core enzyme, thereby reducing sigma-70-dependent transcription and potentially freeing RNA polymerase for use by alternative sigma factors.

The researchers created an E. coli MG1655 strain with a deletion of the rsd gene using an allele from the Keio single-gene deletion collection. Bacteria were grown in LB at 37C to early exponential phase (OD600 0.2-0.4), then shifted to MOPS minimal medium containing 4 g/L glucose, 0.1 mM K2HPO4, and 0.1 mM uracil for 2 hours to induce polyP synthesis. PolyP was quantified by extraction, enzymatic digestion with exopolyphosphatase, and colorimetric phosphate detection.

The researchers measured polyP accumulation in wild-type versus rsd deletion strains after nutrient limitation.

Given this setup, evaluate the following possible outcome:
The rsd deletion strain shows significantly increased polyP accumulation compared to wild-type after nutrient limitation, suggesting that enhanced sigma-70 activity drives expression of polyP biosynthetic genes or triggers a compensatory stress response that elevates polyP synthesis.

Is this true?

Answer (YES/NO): NO